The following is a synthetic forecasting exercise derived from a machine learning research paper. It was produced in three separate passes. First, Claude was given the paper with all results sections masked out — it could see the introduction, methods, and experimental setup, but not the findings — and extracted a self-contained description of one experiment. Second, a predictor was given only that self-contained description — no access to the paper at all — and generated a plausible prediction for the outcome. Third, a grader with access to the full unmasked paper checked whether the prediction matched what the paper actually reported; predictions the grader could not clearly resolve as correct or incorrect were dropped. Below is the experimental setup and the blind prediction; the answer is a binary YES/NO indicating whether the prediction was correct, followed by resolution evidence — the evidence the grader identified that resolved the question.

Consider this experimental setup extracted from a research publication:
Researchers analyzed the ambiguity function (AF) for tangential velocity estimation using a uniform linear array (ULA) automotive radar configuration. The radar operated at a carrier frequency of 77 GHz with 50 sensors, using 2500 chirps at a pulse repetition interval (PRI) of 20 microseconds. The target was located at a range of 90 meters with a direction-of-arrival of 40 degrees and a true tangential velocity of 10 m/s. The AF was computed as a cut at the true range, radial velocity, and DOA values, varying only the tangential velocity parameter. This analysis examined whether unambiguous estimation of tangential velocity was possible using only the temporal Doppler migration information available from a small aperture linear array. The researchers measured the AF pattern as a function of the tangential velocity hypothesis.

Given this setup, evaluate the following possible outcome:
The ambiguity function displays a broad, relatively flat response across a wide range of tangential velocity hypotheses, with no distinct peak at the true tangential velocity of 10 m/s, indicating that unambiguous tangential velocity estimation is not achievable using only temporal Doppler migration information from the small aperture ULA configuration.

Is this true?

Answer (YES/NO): NO